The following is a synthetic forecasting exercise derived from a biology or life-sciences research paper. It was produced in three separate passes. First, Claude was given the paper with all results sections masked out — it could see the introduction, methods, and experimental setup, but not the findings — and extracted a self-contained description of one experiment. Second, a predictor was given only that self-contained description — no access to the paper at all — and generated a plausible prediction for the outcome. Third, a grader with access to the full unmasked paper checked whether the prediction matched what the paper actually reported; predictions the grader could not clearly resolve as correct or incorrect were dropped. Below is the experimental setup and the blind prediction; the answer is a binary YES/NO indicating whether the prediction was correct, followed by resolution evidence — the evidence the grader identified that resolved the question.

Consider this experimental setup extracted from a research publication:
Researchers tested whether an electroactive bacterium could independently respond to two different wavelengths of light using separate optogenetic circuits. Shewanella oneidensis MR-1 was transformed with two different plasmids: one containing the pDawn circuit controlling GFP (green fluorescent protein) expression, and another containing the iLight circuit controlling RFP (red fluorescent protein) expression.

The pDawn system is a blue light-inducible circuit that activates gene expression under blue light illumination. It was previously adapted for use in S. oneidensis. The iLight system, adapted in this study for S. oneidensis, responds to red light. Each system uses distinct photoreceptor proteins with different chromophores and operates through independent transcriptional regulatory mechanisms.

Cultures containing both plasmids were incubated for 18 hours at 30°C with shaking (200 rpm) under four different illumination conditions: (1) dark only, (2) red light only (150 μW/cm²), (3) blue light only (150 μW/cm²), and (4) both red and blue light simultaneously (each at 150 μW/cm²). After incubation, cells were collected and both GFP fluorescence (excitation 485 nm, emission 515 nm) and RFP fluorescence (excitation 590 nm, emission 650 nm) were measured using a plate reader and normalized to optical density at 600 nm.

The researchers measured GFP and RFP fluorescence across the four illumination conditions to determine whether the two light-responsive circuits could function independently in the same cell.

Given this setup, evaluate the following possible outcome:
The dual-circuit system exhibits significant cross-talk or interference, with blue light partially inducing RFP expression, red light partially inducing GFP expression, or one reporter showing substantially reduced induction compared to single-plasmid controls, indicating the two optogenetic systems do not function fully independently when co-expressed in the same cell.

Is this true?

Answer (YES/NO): NO